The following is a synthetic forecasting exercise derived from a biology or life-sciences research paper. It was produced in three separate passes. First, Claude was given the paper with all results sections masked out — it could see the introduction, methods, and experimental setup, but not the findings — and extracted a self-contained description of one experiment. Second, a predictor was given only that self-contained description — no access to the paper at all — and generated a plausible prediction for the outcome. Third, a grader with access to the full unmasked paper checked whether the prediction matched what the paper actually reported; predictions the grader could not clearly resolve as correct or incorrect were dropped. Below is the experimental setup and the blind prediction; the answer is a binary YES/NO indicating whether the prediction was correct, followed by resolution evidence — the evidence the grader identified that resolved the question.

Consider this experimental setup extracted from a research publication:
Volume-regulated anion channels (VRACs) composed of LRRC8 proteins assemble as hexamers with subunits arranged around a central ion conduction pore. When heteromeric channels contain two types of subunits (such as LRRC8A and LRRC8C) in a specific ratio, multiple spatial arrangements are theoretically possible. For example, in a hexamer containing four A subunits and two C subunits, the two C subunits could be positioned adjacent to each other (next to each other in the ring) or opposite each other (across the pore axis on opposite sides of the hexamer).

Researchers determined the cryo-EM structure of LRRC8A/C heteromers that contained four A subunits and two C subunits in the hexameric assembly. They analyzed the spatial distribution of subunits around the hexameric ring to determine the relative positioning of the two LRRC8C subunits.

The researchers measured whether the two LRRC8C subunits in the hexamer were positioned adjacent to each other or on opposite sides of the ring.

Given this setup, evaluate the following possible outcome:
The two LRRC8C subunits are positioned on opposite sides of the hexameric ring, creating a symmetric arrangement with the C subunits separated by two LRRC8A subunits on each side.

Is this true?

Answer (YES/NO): NO